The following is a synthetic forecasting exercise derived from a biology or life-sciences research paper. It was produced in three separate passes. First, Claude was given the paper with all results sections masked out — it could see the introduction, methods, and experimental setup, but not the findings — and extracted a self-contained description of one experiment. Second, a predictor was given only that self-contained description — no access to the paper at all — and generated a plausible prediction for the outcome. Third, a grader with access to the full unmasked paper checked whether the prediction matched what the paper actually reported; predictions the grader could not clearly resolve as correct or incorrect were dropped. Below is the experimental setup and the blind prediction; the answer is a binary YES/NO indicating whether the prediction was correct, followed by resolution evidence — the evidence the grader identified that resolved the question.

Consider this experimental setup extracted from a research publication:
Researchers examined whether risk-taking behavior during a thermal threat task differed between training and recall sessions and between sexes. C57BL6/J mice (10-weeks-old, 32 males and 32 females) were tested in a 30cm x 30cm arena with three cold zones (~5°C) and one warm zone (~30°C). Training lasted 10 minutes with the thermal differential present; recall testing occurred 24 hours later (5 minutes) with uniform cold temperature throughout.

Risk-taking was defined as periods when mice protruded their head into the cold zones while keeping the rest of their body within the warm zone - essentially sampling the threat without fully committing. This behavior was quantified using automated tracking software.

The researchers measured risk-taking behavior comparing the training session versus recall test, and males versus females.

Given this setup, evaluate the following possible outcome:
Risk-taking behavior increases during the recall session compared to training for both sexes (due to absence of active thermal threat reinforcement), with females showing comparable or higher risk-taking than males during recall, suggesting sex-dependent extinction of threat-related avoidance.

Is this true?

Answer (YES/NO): NO